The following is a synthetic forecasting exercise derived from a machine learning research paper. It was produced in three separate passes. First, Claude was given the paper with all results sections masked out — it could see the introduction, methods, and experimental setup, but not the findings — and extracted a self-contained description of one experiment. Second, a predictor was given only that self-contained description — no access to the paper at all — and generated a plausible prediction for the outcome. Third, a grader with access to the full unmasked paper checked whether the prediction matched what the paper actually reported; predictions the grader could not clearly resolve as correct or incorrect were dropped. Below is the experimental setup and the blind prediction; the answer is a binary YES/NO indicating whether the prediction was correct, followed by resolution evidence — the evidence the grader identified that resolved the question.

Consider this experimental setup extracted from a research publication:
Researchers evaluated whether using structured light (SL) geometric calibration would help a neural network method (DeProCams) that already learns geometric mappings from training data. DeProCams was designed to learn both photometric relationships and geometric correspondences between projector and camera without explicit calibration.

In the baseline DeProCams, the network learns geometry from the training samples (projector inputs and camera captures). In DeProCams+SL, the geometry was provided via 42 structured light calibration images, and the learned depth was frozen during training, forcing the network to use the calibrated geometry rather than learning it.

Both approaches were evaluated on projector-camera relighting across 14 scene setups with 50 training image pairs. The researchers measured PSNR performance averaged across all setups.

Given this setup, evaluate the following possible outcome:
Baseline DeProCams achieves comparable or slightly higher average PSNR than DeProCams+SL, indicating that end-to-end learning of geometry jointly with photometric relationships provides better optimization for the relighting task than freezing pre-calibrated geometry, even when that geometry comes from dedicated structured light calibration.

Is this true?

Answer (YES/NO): NO